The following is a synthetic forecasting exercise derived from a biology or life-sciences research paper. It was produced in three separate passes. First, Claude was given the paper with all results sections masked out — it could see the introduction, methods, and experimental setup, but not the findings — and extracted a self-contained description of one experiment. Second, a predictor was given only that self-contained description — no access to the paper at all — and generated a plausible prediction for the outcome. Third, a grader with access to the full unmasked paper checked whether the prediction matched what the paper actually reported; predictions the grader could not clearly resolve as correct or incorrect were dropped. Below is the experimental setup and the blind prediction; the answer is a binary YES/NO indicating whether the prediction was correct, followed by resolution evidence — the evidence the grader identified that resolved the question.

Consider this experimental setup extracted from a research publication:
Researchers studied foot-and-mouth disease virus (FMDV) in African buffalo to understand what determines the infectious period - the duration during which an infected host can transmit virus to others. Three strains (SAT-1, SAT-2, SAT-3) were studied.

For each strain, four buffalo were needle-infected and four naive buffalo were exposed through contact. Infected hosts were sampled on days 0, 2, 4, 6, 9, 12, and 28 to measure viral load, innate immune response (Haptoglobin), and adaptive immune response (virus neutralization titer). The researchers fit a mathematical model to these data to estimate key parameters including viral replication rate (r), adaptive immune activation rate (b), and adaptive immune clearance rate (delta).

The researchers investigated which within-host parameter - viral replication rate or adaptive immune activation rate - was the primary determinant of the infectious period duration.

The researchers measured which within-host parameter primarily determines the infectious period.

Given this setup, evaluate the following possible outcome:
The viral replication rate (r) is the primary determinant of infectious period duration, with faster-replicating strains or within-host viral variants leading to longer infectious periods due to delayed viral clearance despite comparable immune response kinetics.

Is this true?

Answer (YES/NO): NO